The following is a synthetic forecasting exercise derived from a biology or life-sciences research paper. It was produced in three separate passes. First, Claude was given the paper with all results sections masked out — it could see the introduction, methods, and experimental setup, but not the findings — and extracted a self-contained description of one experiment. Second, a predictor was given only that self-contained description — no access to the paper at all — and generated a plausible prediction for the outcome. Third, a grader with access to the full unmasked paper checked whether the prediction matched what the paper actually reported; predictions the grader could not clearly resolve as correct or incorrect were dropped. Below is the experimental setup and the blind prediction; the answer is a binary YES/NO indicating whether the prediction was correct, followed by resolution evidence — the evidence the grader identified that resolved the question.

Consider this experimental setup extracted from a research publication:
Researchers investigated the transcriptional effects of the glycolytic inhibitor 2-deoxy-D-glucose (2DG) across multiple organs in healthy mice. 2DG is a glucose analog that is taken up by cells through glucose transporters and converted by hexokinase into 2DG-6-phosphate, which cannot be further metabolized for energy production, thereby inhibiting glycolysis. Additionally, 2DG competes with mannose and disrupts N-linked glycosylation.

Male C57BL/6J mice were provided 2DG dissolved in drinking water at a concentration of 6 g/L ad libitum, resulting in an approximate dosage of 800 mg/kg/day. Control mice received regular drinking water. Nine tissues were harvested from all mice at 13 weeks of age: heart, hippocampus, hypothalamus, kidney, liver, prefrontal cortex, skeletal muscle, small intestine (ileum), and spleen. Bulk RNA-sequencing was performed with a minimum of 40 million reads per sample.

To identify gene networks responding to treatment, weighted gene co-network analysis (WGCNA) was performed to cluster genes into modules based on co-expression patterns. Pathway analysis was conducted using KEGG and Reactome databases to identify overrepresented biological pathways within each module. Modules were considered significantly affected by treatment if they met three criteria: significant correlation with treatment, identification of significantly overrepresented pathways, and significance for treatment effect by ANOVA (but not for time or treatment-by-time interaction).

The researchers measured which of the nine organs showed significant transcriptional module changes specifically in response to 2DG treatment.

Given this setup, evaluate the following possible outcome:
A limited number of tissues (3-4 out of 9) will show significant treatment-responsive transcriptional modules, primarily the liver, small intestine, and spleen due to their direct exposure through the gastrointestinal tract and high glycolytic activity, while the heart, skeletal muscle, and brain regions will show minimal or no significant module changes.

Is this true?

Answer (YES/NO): NO